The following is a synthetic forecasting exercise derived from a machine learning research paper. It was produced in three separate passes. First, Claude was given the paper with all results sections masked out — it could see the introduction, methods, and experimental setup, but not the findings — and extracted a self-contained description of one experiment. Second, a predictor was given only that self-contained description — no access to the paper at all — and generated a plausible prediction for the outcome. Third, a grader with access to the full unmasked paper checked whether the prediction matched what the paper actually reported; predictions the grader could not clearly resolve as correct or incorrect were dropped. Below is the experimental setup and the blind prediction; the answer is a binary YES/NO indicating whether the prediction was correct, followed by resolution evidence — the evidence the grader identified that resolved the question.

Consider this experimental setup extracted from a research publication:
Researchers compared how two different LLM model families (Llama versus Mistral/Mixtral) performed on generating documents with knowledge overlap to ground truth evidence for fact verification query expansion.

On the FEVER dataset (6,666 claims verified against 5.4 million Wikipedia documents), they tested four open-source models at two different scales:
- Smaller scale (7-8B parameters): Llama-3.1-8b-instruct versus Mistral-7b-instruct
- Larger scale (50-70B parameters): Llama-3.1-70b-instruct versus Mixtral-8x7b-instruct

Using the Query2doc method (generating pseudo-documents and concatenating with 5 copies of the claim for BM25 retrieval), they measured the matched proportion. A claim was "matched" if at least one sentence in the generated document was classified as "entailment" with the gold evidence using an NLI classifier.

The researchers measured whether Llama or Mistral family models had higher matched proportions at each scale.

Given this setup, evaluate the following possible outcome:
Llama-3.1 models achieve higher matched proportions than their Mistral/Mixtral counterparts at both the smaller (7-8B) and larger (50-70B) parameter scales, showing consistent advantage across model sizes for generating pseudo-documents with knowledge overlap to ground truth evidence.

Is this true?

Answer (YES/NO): NO